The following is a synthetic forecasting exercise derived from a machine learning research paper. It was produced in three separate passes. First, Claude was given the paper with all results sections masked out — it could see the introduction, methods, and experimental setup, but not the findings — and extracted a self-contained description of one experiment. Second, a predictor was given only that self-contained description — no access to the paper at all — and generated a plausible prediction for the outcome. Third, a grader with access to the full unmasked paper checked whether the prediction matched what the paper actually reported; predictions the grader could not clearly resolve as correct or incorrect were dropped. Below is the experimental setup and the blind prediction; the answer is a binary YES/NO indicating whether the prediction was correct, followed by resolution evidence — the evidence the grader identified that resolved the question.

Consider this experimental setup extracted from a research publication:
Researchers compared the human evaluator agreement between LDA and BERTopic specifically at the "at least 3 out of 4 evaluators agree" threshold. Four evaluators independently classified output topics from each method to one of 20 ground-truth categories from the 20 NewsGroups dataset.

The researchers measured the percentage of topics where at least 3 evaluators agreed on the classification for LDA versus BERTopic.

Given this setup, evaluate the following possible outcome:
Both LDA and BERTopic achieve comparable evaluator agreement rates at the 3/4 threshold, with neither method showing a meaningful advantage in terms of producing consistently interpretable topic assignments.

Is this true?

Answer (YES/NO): YES